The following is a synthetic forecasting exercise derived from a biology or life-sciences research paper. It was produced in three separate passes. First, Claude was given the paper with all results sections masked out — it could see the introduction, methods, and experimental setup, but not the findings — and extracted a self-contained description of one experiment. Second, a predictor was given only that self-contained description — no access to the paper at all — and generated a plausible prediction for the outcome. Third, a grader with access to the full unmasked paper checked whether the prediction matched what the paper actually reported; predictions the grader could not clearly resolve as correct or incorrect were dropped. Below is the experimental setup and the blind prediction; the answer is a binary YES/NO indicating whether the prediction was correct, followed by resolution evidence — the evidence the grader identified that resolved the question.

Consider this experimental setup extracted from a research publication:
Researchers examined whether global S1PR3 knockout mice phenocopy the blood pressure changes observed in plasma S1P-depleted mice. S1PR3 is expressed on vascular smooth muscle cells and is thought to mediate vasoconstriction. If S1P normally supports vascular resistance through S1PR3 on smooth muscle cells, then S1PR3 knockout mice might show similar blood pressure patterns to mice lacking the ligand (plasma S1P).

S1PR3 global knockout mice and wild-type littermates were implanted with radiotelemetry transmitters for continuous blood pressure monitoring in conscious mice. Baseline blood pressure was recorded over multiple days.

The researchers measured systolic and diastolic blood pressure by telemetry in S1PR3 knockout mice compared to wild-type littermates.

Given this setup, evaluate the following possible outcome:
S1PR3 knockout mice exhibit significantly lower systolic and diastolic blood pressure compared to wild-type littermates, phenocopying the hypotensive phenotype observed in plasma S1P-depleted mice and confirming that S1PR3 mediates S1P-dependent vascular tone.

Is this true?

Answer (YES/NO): NO